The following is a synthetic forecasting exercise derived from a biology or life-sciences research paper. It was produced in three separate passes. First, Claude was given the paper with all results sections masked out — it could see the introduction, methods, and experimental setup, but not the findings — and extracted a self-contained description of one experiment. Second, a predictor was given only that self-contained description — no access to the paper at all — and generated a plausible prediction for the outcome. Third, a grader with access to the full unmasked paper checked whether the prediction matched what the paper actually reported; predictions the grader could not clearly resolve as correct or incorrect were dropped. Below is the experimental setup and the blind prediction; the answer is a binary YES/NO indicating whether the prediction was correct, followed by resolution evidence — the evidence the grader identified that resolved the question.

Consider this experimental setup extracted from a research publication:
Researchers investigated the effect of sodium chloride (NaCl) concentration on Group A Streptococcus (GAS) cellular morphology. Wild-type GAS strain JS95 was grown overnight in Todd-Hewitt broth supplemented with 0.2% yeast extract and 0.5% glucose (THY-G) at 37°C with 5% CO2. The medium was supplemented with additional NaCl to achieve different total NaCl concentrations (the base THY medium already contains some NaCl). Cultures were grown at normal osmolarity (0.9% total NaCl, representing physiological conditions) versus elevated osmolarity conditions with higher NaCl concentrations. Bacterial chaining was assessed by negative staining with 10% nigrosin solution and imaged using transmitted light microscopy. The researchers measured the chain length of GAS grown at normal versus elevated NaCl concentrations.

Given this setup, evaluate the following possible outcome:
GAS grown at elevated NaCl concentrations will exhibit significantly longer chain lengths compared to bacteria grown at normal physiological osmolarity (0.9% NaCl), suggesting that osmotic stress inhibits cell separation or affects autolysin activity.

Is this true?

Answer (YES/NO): NO